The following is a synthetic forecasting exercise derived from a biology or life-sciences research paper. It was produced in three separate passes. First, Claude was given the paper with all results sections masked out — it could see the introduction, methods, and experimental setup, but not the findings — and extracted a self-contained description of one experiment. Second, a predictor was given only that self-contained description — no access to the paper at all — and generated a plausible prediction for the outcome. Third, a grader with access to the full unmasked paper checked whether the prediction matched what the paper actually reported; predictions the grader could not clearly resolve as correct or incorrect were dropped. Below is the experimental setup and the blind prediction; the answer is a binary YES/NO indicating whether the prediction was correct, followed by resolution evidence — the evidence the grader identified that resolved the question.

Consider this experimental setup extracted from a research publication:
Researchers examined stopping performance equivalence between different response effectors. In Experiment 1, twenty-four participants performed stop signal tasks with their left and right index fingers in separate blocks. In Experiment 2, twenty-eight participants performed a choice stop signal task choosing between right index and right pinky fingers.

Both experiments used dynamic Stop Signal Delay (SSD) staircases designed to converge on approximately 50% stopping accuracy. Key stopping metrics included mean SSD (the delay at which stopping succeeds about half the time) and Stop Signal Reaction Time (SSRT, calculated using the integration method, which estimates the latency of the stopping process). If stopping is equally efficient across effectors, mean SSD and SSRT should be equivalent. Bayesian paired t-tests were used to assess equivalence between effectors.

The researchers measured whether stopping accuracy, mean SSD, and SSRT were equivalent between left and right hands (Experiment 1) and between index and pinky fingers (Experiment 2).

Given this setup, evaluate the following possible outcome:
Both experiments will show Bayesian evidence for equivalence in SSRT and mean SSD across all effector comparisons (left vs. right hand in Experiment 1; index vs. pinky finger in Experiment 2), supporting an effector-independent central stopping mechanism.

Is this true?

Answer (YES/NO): NO